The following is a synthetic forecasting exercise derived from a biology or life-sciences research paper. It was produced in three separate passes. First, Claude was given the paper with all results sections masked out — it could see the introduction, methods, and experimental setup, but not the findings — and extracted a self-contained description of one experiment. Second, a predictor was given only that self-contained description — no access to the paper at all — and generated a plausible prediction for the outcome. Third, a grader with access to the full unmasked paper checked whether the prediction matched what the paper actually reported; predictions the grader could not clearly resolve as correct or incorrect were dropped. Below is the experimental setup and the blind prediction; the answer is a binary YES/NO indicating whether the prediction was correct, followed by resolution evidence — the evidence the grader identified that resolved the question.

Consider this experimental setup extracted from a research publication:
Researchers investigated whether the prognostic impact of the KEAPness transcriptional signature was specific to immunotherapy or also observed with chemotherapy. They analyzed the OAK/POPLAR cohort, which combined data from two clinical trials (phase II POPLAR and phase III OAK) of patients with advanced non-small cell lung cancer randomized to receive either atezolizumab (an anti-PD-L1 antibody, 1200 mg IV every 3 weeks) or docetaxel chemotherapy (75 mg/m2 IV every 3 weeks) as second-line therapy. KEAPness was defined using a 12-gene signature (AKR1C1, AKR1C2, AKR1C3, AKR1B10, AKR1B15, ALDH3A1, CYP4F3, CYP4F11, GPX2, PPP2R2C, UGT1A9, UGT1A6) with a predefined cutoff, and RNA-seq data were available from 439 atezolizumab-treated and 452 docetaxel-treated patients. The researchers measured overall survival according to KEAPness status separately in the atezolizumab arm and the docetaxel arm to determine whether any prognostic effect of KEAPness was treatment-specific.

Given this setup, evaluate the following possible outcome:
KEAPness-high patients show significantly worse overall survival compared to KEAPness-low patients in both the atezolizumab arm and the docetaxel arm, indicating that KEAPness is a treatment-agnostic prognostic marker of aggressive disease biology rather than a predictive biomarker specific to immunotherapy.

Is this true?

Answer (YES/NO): YES